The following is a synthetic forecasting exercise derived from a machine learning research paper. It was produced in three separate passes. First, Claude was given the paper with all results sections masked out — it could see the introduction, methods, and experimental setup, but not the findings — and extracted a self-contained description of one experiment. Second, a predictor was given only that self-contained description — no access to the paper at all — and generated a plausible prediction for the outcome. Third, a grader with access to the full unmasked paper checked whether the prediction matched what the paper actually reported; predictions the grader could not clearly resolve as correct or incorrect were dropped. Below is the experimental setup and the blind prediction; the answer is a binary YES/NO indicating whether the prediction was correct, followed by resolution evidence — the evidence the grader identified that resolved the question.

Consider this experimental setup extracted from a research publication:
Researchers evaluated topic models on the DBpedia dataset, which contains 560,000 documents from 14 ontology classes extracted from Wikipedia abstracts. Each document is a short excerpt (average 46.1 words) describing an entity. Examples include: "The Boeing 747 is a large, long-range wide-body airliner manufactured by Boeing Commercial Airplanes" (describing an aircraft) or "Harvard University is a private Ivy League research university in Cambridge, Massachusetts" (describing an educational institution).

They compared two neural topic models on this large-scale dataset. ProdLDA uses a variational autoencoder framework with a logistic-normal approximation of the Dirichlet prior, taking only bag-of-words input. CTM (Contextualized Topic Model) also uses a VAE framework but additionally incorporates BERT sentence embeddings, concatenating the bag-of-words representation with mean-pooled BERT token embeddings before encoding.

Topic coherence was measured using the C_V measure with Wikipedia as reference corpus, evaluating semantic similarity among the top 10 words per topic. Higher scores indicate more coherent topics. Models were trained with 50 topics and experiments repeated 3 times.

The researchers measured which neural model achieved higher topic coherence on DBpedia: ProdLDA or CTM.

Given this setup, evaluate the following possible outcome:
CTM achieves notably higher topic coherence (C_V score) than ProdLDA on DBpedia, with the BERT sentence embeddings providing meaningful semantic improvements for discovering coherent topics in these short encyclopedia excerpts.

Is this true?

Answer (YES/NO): NO